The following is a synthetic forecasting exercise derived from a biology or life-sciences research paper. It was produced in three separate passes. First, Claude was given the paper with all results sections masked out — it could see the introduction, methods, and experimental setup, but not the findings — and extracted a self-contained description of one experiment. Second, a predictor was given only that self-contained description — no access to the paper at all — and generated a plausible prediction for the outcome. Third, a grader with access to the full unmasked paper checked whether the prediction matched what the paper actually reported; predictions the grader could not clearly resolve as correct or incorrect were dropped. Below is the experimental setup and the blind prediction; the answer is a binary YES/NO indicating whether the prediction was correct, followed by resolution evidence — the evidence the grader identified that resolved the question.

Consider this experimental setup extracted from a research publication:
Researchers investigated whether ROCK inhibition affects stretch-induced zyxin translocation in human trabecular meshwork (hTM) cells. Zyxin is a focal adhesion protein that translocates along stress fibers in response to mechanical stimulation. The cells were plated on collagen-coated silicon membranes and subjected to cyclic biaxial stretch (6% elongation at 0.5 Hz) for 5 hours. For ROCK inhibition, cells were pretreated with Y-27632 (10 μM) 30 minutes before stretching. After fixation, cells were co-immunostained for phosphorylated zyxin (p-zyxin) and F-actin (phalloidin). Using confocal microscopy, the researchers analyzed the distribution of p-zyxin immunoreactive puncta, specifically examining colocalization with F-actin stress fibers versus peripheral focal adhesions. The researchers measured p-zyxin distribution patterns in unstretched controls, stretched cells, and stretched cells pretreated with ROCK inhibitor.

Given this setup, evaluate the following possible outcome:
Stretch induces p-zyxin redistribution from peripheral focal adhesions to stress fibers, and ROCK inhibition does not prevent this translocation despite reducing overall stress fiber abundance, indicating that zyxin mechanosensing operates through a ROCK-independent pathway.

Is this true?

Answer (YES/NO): NO